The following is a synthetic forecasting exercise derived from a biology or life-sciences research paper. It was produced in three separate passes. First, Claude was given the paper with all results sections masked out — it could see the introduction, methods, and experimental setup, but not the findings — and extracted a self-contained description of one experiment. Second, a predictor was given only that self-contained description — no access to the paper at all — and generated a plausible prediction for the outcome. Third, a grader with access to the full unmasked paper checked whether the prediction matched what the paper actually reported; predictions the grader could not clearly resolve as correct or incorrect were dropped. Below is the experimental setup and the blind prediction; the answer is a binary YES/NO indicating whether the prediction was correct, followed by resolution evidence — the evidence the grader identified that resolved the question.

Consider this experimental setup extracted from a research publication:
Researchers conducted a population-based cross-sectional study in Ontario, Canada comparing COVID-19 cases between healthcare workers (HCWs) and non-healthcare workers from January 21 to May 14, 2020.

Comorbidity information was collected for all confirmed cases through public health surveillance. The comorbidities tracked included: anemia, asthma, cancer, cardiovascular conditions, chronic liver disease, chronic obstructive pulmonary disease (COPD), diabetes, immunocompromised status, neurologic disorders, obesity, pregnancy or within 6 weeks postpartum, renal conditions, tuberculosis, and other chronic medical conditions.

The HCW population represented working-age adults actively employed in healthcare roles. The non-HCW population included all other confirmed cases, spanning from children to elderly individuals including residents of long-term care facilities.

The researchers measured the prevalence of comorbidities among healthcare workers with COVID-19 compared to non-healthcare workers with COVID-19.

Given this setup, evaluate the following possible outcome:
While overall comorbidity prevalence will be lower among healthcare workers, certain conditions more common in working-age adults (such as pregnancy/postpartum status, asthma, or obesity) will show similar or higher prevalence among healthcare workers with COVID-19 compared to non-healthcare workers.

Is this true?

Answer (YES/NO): NO